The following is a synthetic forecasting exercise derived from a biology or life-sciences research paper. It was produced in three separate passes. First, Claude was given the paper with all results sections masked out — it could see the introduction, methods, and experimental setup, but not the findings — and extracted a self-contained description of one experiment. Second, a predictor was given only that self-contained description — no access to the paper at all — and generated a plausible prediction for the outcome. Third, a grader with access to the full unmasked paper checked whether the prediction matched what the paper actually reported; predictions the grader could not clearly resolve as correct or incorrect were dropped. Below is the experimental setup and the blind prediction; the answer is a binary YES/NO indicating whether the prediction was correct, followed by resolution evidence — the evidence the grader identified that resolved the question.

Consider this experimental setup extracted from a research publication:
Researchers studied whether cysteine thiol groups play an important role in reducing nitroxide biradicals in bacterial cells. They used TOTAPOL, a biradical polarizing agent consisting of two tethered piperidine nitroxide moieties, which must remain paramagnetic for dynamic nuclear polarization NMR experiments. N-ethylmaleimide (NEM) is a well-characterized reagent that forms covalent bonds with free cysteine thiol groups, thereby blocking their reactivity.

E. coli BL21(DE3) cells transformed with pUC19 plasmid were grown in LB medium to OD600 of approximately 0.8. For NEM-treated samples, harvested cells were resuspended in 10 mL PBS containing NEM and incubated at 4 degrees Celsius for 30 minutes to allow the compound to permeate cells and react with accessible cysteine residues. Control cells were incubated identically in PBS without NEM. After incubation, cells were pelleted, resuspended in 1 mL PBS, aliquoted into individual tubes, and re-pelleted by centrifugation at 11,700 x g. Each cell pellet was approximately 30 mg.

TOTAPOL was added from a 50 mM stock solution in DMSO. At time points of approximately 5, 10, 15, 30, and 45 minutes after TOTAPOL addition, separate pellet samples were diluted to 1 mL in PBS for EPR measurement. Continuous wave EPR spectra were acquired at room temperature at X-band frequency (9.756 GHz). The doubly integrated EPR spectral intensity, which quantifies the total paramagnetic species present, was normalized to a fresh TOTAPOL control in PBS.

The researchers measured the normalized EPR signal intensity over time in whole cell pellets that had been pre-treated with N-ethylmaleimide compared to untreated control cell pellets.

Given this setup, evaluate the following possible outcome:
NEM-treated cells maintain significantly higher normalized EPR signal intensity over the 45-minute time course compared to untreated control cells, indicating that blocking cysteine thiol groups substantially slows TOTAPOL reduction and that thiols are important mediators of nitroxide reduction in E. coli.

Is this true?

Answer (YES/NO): YES